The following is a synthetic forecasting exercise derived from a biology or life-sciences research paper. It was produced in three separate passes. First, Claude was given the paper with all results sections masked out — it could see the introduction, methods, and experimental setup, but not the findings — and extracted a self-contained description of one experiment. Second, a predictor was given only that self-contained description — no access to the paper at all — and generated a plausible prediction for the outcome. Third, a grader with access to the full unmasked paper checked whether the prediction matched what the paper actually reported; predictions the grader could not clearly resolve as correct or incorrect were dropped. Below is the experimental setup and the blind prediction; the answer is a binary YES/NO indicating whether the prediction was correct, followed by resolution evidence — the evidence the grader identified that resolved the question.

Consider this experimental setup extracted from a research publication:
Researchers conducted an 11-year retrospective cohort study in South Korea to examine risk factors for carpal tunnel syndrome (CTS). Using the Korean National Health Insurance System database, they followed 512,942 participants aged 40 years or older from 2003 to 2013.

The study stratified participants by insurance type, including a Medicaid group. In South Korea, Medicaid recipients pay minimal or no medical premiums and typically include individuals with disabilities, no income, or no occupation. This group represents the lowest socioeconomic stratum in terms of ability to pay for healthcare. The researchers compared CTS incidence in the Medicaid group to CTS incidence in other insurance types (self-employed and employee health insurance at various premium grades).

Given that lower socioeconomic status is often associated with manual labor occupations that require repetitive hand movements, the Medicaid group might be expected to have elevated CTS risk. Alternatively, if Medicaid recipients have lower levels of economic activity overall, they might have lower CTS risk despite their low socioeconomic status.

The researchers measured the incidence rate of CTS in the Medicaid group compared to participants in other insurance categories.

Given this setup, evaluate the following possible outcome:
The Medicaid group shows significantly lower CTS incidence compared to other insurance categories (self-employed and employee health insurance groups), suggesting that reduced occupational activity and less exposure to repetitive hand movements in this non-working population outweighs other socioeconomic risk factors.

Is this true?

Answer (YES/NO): NO